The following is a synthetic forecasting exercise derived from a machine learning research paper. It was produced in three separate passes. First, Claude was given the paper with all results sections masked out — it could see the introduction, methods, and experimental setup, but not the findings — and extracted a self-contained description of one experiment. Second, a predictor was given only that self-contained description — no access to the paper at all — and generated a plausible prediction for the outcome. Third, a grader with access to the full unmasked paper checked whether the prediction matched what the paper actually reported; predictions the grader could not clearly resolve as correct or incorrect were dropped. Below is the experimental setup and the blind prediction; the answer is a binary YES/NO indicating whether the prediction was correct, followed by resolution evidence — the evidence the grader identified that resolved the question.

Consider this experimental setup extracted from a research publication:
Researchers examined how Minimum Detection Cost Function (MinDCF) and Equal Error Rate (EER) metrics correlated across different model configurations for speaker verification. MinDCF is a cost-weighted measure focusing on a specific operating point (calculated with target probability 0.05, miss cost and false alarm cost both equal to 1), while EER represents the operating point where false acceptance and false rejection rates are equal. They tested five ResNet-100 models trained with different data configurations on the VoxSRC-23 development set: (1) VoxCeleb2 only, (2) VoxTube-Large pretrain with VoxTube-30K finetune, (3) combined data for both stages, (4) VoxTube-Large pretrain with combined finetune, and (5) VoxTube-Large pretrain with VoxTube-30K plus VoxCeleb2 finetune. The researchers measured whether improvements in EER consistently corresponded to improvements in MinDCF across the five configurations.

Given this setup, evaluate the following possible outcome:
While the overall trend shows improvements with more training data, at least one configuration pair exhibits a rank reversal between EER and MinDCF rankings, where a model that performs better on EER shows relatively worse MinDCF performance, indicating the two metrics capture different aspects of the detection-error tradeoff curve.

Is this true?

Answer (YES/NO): NO